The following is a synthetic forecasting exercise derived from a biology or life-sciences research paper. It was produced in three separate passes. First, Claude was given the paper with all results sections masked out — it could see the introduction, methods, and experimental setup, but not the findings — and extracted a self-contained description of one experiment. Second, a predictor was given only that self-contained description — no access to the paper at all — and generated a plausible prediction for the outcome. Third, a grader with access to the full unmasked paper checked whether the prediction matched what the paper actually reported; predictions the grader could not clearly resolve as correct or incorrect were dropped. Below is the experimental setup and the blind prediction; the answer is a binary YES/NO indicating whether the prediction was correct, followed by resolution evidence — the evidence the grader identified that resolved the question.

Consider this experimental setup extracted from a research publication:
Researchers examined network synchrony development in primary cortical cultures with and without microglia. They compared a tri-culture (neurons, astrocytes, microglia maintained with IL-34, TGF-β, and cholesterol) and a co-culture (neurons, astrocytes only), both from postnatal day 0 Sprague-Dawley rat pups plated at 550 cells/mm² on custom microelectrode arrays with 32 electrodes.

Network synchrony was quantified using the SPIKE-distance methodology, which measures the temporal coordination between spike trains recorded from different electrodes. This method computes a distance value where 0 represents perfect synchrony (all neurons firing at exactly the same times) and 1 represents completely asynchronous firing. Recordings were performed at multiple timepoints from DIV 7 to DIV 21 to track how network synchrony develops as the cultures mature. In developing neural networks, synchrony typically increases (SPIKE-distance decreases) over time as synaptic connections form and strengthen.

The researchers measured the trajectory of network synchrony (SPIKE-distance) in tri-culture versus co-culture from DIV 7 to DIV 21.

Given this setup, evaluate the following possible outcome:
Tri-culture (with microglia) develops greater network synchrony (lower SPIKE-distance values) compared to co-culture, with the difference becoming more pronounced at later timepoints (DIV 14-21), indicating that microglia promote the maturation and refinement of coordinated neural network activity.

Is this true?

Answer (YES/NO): NO